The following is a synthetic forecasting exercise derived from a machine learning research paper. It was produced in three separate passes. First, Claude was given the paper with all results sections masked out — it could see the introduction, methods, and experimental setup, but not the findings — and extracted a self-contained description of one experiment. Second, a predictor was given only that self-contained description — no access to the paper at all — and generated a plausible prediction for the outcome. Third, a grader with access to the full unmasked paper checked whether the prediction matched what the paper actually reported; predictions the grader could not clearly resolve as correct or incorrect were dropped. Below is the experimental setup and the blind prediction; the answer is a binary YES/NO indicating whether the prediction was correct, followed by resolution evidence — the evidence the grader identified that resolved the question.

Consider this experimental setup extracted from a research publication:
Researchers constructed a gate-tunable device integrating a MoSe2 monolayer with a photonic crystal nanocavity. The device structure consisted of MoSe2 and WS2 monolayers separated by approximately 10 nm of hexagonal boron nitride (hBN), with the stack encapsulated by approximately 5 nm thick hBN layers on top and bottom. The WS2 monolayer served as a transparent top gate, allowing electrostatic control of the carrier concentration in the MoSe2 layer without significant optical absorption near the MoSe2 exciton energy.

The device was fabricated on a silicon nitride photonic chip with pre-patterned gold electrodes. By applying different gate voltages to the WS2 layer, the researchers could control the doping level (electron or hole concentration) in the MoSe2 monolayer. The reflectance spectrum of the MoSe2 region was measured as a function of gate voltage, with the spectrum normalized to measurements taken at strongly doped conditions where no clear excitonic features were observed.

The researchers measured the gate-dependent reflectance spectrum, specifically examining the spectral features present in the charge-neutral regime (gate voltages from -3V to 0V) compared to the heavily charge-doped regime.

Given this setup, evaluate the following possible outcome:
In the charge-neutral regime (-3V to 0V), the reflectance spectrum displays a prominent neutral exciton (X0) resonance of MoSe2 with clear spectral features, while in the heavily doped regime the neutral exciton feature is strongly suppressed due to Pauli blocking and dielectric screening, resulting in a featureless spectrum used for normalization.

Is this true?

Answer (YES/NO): YES